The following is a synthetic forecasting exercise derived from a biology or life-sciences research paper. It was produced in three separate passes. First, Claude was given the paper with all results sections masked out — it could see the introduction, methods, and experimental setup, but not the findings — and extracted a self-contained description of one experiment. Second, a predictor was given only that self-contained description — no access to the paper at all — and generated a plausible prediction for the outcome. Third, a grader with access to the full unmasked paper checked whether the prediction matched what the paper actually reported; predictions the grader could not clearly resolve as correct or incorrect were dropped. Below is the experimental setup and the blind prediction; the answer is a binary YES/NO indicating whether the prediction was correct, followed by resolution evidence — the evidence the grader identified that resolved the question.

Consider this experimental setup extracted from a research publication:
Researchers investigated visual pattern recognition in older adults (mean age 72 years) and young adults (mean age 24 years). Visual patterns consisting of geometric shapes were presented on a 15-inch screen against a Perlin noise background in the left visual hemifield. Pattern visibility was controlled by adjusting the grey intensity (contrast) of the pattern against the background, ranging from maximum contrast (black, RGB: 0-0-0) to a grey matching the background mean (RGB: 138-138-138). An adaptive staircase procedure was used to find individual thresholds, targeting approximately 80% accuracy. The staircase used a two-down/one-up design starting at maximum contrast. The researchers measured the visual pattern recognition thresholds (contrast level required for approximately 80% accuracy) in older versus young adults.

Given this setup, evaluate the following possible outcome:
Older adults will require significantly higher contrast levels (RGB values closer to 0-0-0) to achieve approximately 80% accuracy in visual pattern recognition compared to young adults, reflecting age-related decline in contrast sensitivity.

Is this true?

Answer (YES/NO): YES